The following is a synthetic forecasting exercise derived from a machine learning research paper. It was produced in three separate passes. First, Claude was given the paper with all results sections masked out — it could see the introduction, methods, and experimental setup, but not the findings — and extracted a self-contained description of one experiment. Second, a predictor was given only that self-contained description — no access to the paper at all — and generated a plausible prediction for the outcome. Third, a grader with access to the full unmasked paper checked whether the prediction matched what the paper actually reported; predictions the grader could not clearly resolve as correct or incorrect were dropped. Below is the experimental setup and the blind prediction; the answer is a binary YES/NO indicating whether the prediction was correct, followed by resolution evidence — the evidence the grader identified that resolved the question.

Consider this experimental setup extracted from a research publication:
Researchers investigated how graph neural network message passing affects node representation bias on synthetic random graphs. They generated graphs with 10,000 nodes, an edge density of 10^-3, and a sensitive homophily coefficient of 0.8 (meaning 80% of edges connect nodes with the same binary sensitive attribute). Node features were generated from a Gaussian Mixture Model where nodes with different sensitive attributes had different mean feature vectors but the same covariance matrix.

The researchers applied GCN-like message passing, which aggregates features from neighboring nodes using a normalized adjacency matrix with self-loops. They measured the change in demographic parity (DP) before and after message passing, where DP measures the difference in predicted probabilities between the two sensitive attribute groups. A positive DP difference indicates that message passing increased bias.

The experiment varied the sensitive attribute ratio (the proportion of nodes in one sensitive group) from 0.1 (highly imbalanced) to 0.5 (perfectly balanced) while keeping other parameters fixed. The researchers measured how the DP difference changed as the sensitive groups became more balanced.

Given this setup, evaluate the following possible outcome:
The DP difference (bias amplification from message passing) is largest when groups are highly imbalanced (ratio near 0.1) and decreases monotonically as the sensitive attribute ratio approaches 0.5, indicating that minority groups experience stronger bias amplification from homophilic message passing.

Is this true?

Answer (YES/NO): NO